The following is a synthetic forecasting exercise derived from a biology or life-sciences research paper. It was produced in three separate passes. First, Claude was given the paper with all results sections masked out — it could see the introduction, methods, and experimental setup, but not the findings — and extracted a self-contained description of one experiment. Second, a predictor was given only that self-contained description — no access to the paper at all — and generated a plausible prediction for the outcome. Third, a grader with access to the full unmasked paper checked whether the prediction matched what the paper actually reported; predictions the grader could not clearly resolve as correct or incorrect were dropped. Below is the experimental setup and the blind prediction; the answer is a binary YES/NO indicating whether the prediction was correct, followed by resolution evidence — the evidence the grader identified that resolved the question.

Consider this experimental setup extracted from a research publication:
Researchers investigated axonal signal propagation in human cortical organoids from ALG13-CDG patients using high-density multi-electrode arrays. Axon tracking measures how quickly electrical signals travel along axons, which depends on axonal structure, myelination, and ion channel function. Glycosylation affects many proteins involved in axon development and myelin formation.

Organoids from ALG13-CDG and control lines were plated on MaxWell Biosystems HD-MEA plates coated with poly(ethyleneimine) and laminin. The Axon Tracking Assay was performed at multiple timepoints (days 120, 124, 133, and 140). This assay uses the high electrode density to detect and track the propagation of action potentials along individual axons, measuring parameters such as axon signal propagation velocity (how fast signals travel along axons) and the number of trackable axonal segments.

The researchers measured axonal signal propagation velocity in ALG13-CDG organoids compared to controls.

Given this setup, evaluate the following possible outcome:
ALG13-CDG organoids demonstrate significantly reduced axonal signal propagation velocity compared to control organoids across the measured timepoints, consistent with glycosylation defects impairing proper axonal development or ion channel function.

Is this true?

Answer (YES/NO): NO